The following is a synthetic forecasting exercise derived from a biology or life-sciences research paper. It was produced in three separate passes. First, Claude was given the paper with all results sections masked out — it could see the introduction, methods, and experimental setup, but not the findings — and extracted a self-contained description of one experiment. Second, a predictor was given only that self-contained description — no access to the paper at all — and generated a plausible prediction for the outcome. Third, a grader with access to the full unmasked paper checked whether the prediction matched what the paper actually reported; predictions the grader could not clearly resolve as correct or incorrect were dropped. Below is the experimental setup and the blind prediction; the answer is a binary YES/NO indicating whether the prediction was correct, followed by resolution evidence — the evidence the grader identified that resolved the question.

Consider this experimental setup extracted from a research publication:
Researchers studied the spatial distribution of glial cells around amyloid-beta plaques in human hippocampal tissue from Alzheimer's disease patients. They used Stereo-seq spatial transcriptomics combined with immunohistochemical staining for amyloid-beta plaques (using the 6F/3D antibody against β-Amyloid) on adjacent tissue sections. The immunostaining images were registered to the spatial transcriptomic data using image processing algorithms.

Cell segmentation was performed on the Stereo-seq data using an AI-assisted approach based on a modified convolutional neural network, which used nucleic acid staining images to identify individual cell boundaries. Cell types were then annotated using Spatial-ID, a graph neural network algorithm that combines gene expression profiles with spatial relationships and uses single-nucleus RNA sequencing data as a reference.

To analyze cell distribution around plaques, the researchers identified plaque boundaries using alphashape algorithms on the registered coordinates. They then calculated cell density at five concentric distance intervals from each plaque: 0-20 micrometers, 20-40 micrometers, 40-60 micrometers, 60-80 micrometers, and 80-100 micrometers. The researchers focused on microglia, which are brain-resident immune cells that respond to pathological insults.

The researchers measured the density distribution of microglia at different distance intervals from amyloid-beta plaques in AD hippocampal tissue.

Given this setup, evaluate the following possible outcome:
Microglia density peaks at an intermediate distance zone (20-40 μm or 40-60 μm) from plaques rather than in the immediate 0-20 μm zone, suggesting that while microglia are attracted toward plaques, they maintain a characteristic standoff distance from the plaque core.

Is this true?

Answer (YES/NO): NO